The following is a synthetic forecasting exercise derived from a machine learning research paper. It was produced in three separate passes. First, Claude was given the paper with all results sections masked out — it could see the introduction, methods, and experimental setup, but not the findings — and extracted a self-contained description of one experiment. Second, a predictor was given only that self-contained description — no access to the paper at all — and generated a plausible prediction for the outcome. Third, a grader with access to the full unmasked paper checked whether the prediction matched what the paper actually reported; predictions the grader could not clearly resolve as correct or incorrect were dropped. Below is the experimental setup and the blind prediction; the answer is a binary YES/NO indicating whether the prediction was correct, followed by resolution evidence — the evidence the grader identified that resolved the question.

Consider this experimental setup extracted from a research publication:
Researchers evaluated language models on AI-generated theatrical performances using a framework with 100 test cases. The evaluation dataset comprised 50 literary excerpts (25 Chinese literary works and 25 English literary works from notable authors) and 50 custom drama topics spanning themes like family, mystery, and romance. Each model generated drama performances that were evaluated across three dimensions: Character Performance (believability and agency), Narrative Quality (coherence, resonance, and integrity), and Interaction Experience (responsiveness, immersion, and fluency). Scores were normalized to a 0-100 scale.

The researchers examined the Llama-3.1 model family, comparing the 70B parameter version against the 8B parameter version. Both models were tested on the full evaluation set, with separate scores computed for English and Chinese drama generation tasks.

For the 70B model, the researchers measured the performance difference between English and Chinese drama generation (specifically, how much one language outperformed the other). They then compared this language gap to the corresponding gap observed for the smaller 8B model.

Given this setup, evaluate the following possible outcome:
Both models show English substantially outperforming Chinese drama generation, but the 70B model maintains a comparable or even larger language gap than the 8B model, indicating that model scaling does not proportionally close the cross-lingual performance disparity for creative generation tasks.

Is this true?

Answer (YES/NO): YES